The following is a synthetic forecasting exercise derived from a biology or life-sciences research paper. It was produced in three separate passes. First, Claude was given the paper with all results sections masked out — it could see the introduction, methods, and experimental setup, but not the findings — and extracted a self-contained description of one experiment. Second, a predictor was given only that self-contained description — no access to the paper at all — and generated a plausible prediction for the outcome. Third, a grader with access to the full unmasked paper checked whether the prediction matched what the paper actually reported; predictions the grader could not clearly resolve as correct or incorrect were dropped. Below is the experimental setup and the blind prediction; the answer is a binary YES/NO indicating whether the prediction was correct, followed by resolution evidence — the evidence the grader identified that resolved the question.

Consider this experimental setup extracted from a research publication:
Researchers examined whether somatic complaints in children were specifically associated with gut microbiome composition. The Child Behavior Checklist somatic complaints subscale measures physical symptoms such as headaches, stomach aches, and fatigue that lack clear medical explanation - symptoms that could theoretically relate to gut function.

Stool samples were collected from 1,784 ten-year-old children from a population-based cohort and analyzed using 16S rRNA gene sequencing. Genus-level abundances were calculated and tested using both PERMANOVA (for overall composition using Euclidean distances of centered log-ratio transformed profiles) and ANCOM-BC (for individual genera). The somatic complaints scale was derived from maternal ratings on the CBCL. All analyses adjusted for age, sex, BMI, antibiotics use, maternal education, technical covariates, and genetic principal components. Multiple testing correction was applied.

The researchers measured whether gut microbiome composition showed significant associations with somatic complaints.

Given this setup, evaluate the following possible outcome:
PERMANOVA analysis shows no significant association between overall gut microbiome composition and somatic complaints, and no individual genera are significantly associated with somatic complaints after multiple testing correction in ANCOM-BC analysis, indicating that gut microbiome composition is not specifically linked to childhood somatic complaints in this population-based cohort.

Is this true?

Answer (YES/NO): YES